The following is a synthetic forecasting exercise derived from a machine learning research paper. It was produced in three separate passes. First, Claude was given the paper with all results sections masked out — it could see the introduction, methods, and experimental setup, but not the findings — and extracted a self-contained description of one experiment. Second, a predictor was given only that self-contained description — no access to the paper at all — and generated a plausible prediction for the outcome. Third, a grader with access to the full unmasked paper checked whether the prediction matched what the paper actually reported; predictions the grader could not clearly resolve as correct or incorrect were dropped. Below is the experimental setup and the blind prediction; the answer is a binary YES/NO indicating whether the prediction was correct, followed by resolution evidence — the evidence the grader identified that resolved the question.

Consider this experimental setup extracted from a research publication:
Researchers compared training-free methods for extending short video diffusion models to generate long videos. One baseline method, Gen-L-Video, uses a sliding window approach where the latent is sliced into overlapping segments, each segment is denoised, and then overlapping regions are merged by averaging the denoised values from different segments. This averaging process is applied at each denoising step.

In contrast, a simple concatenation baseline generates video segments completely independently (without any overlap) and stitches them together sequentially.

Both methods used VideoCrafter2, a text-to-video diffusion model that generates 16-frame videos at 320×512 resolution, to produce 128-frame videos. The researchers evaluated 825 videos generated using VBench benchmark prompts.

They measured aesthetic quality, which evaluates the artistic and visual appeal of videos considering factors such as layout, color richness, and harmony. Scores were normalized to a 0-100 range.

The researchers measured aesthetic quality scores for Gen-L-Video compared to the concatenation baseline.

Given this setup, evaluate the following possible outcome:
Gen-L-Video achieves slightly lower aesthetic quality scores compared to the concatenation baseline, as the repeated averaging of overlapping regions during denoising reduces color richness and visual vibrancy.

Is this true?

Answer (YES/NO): NO